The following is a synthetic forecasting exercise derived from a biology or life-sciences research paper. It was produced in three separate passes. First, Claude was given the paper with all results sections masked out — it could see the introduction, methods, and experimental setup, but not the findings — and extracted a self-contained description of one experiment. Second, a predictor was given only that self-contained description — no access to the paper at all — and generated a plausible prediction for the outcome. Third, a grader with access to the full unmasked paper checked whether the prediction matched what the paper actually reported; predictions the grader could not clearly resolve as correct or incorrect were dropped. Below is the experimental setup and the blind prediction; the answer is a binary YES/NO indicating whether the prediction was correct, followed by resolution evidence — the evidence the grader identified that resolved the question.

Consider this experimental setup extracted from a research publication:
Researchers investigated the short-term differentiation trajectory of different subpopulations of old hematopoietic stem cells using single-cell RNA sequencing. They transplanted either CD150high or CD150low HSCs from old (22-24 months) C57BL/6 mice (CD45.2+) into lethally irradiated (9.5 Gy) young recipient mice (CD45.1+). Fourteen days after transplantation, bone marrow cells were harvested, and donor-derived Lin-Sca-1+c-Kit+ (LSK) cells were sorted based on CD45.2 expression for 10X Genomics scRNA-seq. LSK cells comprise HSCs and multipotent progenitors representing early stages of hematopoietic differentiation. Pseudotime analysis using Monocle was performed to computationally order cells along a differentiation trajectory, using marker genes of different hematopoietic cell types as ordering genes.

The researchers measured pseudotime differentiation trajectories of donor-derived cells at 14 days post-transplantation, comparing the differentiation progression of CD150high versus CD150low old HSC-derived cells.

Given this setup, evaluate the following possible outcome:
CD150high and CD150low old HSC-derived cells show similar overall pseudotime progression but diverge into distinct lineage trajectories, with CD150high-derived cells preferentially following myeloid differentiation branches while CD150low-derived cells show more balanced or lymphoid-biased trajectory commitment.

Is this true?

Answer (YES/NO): NO